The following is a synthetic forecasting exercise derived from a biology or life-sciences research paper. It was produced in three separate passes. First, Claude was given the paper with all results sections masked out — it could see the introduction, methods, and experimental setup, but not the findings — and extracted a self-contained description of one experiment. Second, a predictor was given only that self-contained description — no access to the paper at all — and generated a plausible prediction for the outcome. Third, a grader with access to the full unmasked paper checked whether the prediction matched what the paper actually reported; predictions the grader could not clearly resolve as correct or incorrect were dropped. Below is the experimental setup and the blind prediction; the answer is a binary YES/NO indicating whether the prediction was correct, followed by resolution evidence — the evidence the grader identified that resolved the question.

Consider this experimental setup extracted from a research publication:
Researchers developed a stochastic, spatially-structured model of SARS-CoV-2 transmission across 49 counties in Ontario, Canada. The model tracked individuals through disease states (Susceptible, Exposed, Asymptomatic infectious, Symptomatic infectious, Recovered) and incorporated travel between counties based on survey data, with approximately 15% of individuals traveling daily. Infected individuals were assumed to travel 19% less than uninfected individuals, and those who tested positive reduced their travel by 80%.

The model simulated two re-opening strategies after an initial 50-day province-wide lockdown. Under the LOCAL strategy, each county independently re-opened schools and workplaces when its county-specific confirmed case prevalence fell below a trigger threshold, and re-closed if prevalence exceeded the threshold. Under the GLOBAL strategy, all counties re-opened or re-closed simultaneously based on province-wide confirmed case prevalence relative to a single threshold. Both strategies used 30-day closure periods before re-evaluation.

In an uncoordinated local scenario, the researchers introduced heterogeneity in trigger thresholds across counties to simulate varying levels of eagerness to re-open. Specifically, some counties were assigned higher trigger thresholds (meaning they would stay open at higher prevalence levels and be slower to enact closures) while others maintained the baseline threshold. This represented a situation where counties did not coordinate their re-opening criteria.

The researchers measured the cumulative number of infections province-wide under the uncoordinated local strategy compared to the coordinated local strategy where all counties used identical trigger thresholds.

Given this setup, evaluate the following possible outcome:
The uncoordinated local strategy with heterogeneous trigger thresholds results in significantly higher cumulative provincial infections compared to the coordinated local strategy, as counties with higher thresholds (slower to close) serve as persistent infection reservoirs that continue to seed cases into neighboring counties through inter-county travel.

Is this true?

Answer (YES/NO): YES